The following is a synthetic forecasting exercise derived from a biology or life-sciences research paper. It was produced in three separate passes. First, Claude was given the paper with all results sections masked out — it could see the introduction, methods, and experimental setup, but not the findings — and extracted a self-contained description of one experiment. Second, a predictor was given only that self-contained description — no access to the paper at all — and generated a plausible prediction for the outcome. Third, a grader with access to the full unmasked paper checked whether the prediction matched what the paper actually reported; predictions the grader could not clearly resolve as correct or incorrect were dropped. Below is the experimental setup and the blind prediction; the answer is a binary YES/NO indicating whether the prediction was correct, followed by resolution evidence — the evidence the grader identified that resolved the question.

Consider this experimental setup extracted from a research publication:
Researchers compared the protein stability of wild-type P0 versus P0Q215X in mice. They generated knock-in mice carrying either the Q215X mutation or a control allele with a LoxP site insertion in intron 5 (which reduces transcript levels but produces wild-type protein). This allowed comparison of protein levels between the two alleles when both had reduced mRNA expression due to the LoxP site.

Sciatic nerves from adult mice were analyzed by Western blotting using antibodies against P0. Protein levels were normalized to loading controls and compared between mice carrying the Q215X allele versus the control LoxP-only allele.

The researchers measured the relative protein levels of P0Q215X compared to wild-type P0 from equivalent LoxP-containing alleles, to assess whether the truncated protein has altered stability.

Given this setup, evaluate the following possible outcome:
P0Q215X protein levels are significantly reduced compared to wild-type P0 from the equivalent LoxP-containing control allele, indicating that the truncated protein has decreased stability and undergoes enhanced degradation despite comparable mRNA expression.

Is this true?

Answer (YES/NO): YES